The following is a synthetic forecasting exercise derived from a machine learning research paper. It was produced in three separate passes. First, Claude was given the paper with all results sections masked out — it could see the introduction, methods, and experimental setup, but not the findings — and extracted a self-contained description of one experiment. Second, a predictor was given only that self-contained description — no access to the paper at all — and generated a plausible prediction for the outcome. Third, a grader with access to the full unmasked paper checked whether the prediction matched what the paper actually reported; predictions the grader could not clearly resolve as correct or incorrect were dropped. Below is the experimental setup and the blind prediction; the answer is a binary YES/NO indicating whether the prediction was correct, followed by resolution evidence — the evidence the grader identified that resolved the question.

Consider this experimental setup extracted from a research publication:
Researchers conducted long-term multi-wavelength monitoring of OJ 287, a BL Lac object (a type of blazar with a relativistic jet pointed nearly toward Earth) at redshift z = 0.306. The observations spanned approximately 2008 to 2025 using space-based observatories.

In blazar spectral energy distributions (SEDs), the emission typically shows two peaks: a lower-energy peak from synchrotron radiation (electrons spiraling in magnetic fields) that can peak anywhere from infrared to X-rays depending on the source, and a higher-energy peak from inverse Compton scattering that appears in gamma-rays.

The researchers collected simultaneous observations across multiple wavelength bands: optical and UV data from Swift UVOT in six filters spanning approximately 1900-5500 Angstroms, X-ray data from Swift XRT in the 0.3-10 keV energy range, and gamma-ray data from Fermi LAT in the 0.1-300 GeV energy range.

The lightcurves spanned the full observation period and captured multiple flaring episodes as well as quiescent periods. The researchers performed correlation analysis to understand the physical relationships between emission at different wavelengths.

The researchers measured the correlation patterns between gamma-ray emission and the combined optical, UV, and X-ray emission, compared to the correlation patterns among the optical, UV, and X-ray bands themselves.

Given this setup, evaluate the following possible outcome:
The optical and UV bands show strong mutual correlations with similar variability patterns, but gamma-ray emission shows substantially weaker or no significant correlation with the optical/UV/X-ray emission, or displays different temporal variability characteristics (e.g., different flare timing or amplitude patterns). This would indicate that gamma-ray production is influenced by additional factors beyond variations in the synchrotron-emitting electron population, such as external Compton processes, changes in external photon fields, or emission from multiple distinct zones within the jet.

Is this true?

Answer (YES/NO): YES